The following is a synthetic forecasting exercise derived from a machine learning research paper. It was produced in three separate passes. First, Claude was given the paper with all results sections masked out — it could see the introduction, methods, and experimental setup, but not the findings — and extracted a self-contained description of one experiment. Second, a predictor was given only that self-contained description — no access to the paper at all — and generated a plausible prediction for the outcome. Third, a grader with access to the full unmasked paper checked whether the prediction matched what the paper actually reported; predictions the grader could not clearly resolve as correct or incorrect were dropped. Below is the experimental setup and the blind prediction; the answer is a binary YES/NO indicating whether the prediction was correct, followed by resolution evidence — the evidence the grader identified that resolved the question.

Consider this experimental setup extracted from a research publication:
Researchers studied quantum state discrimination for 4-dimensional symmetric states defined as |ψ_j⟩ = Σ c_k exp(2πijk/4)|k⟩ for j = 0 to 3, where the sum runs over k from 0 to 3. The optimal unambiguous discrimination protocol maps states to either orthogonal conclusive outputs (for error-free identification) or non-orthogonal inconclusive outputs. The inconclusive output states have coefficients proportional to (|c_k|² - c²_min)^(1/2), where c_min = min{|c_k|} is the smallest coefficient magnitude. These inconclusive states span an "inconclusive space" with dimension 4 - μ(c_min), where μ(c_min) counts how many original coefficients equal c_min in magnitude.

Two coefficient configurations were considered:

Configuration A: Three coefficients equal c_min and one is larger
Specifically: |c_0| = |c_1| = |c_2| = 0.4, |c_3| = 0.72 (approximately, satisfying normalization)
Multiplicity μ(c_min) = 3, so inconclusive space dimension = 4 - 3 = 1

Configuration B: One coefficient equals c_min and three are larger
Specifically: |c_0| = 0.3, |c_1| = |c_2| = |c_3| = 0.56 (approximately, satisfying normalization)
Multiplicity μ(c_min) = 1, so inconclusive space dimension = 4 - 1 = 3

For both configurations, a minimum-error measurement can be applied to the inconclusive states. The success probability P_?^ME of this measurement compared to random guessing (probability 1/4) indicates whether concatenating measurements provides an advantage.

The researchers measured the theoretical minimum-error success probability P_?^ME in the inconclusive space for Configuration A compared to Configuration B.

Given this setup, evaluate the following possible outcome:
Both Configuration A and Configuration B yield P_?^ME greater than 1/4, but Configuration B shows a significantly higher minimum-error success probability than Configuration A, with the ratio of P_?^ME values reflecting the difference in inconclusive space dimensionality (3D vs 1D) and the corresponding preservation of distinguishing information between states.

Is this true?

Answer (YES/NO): NO